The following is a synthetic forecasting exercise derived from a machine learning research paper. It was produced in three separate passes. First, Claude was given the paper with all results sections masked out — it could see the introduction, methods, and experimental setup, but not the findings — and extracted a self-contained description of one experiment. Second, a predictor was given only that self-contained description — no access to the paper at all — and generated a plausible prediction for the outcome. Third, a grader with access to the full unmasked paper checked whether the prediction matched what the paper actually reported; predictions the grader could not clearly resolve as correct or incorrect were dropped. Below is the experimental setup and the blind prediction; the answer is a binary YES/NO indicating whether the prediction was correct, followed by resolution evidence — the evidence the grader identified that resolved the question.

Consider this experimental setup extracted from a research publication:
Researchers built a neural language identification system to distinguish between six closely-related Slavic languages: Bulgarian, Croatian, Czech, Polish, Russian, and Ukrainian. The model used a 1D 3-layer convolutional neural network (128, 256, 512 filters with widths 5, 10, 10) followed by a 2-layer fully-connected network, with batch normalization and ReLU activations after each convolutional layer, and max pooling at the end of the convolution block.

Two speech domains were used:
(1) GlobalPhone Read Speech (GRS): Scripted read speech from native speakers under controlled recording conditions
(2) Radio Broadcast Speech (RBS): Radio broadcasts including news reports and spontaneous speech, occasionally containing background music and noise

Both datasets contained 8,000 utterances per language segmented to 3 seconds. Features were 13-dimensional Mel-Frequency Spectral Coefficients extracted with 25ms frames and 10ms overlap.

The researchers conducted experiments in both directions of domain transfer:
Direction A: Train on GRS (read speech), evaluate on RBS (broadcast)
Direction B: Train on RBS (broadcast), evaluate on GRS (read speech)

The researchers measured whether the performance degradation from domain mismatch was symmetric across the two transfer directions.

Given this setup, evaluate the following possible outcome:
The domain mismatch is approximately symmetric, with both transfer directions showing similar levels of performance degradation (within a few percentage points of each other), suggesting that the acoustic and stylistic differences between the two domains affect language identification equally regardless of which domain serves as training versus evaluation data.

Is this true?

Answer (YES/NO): NO